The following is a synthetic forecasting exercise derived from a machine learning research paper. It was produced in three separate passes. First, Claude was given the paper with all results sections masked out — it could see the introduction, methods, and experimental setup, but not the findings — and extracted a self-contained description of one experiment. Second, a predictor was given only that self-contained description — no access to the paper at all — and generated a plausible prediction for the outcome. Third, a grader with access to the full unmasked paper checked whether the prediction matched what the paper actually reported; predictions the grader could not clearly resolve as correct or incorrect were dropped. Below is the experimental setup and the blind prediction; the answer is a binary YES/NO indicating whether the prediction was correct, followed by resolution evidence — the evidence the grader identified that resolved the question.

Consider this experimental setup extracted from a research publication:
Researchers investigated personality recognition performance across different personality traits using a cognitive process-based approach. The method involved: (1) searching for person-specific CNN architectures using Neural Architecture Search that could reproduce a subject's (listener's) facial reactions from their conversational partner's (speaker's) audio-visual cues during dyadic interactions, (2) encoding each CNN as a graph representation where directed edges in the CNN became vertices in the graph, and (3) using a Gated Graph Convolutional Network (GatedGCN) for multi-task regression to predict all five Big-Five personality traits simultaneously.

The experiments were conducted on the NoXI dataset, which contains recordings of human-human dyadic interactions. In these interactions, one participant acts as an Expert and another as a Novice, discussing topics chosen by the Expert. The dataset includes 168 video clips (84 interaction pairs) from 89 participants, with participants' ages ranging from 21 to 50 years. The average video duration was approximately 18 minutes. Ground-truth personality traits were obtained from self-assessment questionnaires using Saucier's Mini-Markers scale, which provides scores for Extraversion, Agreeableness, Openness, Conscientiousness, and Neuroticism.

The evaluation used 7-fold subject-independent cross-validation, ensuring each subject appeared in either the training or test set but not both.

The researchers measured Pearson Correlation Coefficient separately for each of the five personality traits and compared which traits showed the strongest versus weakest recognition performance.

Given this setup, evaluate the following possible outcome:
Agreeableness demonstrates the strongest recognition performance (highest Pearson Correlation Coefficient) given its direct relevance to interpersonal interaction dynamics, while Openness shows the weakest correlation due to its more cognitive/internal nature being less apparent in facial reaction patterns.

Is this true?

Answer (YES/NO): NO